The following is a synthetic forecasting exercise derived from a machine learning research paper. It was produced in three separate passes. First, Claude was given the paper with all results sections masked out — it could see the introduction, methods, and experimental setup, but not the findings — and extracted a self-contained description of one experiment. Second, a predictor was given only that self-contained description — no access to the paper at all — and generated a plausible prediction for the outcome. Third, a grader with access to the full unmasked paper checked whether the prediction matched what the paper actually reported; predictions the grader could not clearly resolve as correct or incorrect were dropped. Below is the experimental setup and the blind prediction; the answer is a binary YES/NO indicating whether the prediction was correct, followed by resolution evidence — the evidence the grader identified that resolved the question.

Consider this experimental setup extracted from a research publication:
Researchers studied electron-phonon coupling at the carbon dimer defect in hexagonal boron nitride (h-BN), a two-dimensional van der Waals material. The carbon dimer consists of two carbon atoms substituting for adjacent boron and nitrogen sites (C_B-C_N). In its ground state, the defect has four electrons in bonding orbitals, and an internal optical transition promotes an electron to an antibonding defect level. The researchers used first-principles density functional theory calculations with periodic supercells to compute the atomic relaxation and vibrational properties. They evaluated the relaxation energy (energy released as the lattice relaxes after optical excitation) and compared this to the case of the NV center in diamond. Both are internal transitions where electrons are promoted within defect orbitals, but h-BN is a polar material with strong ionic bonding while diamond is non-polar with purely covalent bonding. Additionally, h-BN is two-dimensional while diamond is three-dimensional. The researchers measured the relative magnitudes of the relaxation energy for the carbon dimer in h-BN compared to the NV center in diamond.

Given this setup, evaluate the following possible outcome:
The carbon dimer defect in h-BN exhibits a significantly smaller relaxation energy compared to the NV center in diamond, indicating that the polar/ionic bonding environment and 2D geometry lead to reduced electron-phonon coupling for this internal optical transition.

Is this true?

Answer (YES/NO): YES